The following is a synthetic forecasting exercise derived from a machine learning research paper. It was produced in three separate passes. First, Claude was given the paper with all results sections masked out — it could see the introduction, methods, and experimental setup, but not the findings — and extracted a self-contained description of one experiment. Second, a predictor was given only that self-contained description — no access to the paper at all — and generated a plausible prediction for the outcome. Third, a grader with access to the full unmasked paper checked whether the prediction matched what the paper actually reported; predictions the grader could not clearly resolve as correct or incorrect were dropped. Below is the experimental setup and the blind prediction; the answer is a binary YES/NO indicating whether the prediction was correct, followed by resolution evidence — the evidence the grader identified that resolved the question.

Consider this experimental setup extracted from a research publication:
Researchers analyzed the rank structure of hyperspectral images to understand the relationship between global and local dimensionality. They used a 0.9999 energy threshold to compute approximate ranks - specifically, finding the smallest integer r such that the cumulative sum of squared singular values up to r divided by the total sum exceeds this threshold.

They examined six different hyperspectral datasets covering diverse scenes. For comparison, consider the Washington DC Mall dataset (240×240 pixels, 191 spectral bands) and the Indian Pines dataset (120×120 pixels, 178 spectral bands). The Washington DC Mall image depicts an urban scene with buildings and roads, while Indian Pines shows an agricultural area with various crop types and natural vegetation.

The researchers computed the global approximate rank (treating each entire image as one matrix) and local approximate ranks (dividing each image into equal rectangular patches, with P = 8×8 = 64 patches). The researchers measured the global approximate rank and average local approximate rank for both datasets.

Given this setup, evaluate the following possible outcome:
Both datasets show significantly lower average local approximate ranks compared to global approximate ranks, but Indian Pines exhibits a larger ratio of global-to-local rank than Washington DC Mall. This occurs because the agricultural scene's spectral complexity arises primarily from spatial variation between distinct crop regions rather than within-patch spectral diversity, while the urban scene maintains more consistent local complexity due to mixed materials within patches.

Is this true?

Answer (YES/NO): YES